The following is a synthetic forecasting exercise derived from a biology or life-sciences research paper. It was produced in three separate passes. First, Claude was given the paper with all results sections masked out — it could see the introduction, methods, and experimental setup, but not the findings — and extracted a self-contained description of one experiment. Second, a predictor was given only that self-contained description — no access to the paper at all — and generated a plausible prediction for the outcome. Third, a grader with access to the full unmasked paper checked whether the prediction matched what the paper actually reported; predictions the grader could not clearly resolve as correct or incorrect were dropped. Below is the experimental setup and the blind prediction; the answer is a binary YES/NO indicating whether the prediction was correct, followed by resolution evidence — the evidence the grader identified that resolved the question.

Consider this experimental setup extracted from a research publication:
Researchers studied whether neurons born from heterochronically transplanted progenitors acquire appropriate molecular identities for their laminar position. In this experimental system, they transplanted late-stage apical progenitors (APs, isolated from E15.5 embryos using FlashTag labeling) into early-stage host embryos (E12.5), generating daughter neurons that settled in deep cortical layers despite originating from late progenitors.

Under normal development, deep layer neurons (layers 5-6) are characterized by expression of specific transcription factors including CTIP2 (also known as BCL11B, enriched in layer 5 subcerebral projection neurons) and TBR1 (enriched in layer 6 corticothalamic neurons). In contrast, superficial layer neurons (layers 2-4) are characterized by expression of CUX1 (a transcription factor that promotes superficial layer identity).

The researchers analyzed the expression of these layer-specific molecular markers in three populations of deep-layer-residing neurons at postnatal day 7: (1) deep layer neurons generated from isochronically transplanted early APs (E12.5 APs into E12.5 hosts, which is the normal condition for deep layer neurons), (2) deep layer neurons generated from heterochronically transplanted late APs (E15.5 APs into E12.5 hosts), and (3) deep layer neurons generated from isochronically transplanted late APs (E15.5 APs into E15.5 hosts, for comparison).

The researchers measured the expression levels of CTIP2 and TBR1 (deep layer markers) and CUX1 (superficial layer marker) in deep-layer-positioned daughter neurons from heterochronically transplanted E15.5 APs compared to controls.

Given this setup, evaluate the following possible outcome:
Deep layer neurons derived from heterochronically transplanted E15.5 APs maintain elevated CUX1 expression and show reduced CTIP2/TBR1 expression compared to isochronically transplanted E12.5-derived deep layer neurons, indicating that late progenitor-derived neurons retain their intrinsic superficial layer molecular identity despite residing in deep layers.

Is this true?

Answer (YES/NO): NO